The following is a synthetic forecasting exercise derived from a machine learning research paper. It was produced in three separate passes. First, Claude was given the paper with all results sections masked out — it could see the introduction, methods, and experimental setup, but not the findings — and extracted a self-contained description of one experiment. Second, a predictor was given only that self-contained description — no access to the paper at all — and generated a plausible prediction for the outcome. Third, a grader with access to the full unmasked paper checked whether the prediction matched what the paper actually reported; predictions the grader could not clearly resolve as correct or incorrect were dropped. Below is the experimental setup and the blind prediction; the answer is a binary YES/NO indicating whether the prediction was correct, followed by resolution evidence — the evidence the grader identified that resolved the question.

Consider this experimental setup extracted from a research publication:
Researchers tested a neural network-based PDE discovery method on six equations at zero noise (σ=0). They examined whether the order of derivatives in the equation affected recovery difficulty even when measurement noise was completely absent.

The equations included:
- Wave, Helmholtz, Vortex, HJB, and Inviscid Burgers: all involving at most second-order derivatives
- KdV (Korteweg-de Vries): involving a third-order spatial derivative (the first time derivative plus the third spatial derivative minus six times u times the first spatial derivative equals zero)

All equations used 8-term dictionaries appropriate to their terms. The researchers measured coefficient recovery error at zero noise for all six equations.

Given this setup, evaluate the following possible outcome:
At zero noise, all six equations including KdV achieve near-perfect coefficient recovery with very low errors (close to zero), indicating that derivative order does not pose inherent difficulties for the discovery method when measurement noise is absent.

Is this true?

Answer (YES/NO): NO